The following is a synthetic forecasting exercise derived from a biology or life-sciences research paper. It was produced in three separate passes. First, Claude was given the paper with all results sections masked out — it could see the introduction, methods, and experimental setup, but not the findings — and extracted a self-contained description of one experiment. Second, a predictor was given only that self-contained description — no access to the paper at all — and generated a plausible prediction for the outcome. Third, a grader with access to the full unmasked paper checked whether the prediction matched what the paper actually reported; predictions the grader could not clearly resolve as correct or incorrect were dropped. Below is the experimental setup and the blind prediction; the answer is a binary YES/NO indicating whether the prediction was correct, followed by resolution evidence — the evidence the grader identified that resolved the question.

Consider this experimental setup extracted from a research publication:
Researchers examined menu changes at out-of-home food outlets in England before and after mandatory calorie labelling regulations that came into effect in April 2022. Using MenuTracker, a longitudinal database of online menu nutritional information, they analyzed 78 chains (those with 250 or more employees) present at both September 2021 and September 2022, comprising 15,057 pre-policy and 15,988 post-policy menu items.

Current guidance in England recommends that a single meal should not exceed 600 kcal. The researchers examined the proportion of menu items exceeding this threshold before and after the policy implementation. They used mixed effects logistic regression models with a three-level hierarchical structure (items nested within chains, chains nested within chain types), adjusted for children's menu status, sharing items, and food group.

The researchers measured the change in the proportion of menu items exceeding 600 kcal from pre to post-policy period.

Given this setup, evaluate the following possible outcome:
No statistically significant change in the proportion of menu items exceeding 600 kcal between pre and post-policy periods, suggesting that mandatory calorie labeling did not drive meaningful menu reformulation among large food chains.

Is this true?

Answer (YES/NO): YES